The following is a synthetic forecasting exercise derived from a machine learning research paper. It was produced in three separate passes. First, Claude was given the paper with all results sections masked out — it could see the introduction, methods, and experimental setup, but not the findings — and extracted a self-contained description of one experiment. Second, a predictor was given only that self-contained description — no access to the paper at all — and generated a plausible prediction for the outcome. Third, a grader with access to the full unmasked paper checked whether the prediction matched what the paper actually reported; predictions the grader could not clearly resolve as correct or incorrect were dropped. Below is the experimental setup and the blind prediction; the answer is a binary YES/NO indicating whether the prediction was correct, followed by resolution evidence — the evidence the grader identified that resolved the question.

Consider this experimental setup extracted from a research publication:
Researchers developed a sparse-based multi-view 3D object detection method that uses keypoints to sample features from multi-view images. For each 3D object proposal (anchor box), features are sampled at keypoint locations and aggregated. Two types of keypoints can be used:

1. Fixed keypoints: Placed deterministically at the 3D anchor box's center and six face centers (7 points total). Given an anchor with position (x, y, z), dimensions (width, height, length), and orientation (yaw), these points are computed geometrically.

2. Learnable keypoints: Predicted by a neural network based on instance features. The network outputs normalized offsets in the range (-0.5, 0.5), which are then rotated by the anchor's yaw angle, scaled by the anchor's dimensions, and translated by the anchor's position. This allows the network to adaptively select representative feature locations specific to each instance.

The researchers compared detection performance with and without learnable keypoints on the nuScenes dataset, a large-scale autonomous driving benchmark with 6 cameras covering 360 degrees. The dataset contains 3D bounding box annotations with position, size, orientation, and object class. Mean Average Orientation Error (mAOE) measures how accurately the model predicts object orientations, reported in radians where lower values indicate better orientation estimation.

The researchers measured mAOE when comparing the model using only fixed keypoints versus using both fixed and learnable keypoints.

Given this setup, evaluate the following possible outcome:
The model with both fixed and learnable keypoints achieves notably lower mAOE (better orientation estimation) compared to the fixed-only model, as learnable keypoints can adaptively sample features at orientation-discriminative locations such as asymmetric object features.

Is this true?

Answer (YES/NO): YES